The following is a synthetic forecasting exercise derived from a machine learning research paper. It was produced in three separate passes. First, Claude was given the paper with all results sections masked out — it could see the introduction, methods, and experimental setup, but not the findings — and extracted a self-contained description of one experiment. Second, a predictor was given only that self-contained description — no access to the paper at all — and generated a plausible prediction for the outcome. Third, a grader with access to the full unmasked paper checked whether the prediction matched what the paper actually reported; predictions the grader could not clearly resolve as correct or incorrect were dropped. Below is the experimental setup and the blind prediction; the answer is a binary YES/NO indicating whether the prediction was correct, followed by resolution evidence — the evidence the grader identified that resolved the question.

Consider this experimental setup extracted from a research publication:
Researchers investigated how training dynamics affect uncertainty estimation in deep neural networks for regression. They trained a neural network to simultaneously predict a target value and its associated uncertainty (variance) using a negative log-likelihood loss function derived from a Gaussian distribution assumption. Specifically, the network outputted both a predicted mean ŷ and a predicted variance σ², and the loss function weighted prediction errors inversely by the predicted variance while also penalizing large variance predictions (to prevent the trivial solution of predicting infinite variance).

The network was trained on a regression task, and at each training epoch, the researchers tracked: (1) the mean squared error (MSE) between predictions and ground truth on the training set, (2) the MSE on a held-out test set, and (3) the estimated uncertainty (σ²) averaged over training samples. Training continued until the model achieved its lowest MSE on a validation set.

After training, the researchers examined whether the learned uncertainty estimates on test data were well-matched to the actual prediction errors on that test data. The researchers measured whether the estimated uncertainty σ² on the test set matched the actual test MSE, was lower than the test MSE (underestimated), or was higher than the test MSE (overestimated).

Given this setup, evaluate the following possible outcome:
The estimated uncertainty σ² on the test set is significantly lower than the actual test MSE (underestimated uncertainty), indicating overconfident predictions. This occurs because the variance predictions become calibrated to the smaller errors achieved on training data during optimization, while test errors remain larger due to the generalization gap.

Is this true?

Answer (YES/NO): YES